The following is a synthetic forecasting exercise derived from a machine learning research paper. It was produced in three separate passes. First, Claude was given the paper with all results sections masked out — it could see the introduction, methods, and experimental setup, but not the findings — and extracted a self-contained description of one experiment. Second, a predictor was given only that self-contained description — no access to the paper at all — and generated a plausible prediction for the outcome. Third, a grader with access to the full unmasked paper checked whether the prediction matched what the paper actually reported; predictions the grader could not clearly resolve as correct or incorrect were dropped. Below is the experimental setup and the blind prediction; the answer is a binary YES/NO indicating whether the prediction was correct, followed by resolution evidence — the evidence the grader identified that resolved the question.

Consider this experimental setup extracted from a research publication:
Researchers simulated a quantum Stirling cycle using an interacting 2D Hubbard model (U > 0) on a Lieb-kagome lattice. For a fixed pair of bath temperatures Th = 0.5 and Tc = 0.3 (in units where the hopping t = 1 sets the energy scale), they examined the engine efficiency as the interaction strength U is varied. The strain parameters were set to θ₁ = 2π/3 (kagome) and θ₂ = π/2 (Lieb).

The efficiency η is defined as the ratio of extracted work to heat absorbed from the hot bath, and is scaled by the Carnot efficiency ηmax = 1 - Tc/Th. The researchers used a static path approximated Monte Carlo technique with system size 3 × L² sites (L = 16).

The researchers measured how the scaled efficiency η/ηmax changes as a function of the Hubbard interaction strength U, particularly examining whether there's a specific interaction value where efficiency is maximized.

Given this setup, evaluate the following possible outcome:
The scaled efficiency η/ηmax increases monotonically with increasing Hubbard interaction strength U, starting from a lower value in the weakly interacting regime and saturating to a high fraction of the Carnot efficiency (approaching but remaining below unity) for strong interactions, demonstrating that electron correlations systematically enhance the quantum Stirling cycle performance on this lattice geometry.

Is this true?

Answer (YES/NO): NO